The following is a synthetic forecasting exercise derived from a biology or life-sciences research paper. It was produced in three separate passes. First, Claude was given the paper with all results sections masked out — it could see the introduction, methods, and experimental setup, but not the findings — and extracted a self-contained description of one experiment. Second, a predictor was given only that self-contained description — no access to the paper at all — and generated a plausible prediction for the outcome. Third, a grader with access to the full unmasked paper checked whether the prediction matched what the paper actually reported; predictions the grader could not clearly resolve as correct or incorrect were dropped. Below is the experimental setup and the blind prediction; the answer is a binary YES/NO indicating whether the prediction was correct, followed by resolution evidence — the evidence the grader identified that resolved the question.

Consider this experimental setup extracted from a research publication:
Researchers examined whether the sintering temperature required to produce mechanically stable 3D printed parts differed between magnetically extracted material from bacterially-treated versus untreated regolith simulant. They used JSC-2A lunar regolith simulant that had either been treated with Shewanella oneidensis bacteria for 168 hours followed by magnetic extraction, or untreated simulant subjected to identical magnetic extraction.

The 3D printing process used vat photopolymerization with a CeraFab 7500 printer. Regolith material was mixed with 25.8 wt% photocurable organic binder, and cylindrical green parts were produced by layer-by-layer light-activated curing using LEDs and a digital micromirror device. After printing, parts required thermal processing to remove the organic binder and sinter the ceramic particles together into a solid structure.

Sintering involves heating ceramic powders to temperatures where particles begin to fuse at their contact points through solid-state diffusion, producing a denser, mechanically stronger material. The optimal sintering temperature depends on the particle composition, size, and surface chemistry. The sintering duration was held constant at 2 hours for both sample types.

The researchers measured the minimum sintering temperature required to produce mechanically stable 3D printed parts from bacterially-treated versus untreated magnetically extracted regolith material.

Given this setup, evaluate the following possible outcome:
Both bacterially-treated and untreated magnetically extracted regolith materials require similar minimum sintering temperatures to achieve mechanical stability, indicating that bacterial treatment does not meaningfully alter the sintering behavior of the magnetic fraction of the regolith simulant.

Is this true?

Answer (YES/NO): NO